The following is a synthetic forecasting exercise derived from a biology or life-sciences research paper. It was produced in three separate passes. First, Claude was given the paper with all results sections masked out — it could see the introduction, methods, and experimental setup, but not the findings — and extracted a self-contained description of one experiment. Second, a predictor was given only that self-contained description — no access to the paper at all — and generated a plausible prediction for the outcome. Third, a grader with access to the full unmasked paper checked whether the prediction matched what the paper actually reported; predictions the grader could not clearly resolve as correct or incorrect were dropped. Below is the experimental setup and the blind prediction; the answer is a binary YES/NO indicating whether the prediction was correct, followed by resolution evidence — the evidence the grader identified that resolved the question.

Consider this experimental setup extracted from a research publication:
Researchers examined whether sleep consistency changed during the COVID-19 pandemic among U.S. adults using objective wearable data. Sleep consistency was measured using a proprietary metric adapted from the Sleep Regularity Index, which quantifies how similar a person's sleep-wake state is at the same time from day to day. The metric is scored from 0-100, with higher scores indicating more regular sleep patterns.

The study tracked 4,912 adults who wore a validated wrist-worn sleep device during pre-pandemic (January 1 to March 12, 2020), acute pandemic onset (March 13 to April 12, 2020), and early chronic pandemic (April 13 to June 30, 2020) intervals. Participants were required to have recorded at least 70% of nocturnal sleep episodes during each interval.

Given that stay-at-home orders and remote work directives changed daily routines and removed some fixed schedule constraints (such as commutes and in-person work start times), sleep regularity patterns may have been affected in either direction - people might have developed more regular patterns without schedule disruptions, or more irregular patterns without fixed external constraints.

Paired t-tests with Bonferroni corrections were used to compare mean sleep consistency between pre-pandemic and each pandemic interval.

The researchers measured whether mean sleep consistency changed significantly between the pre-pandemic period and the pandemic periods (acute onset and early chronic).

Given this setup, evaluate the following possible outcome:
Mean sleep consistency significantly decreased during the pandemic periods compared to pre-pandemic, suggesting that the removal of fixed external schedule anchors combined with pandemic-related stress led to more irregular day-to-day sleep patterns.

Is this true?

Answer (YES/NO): NO